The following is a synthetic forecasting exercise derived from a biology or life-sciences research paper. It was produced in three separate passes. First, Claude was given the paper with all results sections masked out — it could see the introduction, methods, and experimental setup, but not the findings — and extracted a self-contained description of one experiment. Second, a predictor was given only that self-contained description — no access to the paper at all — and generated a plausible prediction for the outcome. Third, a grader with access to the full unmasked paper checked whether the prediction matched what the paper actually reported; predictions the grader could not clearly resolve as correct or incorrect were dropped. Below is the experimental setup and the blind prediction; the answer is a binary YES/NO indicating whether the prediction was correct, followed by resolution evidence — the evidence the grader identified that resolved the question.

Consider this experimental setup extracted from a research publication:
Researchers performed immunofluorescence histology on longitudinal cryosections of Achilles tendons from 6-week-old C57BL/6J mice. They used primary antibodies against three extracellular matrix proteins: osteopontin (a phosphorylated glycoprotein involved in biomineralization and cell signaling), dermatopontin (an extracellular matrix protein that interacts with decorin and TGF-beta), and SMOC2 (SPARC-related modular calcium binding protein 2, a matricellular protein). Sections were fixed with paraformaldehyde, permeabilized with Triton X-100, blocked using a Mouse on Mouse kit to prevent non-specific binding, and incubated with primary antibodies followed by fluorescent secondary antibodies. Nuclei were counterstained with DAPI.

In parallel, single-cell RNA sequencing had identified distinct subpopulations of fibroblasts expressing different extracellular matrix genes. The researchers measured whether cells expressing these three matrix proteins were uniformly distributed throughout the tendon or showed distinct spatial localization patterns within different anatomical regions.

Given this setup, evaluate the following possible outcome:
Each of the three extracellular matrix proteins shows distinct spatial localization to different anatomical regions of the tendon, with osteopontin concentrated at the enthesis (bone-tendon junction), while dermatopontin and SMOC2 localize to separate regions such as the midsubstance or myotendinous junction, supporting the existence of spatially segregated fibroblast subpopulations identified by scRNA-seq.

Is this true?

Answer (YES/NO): NO